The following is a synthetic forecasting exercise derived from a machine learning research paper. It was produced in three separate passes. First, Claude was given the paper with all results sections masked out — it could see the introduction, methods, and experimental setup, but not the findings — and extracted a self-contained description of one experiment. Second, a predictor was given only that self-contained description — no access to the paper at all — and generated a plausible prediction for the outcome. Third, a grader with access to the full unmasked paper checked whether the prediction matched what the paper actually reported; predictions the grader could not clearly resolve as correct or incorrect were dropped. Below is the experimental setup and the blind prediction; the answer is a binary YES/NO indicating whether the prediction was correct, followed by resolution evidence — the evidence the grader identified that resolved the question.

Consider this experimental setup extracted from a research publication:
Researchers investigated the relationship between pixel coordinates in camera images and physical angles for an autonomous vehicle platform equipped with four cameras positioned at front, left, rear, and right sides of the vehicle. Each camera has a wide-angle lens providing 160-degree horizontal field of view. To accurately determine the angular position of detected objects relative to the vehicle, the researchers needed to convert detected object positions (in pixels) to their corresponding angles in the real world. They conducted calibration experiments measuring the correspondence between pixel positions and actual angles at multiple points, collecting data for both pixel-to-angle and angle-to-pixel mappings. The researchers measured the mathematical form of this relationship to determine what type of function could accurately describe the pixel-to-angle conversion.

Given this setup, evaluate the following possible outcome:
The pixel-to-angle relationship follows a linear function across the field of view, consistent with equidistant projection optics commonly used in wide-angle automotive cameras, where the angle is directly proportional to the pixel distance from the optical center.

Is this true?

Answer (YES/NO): YES